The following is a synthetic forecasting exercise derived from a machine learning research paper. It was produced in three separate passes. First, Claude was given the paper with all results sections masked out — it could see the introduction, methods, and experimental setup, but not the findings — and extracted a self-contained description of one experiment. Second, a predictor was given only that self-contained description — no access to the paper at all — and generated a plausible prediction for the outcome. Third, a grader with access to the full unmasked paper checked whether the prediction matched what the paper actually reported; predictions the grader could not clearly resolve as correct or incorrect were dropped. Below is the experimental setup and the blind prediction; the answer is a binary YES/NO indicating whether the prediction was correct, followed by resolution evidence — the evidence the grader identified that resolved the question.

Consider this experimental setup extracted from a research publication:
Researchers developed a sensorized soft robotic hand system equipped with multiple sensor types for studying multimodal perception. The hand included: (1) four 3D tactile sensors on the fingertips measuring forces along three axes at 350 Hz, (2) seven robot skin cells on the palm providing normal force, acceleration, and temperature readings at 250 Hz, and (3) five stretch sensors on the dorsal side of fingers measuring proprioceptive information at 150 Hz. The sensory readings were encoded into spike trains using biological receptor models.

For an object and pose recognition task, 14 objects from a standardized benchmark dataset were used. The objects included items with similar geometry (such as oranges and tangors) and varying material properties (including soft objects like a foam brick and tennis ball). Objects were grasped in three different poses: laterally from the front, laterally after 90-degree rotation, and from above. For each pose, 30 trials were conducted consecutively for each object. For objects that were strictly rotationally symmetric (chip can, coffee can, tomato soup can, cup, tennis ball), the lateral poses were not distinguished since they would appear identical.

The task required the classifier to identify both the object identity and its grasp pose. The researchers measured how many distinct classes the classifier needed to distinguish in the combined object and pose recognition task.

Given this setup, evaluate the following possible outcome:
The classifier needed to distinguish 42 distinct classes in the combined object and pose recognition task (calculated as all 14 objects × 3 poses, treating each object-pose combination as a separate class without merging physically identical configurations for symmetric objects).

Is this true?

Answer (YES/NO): NO